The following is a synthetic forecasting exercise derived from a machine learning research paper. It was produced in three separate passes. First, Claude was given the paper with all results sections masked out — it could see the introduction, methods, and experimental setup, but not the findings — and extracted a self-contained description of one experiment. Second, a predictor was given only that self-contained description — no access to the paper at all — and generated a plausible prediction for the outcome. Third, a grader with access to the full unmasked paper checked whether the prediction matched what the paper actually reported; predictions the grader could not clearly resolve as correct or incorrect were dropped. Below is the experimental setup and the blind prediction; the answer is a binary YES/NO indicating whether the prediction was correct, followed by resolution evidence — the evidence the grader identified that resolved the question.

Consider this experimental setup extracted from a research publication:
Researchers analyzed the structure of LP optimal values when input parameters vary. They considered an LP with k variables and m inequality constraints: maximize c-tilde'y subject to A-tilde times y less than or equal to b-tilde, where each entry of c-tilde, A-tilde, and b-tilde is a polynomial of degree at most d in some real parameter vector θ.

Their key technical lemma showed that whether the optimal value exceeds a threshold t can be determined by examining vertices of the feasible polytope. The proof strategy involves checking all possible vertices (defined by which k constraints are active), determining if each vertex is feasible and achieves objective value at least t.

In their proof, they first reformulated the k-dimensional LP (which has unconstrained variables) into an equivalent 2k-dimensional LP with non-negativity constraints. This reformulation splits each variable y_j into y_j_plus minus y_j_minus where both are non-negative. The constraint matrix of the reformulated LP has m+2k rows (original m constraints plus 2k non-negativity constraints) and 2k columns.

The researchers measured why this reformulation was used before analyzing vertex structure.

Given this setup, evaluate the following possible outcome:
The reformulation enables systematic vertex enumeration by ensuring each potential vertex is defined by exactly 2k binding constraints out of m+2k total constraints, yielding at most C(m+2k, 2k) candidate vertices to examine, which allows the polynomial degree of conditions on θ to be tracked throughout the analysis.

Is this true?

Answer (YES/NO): YES